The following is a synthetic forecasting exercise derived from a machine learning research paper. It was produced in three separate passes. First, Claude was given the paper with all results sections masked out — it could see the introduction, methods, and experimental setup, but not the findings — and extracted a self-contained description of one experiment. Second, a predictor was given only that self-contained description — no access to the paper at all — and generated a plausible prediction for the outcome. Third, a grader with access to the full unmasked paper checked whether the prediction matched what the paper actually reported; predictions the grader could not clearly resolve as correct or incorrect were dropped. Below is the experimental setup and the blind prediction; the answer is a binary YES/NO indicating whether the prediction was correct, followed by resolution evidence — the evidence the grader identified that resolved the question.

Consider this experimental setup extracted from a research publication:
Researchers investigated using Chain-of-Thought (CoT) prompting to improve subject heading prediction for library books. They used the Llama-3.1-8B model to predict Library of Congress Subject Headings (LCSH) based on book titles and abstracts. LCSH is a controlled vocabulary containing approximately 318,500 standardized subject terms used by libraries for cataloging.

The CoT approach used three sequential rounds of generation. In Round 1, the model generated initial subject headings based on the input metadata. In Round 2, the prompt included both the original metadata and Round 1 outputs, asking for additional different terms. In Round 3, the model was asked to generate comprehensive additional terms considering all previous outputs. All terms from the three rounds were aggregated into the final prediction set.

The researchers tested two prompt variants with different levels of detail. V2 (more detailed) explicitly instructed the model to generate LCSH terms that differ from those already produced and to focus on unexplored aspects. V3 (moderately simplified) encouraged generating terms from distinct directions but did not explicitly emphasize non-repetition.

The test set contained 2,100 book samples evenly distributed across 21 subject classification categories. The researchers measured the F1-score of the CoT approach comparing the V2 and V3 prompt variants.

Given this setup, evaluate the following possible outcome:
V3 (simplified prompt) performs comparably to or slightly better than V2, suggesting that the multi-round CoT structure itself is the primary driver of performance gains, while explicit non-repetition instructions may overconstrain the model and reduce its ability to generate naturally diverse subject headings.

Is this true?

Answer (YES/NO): NO